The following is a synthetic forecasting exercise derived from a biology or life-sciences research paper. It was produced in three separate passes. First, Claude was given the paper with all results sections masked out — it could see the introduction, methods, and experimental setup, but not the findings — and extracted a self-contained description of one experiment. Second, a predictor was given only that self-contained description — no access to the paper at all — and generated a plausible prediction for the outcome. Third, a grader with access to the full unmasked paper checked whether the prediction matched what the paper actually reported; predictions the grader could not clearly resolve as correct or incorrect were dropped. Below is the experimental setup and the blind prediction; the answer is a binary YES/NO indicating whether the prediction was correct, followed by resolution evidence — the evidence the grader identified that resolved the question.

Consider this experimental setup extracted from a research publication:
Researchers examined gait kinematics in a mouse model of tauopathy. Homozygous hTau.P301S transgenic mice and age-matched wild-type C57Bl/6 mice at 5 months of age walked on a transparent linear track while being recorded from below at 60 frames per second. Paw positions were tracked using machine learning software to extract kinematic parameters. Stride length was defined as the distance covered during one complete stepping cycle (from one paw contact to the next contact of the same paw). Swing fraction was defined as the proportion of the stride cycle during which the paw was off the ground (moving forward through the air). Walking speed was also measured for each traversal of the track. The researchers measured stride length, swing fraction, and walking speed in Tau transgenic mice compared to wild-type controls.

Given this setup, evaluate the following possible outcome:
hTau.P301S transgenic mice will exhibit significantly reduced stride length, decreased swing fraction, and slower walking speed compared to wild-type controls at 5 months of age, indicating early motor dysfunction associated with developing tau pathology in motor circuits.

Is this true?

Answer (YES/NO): NO